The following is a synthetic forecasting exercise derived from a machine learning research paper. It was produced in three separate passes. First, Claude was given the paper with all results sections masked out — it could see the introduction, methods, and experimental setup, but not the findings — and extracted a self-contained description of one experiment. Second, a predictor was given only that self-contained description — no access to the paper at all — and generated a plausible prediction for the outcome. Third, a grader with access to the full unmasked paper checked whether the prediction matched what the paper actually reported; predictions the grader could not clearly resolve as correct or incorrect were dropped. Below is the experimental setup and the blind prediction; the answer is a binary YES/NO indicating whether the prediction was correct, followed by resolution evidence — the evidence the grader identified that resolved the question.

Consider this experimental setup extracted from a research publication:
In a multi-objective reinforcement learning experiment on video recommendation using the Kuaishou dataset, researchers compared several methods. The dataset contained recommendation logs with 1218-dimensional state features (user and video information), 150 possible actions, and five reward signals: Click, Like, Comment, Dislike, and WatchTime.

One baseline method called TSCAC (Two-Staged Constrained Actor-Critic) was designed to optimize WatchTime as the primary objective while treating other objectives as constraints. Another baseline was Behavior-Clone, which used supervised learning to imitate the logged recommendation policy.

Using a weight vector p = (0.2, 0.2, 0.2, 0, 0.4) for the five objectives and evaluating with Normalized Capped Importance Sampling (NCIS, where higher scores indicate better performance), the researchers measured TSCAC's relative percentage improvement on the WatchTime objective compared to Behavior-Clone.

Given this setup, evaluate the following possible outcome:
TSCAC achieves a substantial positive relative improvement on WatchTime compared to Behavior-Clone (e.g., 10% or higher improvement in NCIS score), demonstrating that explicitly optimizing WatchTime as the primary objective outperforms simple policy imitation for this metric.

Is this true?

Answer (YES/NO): NO